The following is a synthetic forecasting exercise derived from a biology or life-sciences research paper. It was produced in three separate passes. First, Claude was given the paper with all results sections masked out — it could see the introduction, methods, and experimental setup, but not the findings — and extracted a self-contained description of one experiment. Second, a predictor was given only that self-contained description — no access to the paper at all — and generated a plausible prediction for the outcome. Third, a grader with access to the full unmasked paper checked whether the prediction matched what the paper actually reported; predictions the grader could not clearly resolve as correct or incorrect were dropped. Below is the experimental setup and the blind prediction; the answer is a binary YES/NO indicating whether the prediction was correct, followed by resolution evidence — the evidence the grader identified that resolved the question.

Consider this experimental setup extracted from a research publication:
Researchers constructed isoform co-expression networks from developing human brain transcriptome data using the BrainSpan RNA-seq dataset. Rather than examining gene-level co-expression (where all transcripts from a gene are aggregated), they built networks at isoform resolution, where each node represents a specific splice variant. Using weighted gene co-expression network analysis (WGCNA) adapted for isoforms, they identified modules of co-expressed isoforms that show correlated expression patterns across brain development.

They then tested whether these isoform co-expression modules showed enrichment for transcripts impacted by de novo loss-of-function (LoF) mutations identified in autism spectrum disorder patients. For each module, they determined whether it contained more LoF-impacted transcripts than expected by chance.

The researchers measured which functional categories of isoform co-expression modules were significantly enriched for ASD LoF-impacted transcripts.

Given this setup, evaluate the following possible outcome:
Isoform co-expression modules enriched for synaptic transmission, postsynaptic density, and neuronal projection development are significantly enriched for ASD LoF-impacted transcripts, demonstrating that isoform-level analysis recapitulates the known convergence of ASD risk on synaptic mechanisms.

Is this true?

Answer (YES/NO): NO